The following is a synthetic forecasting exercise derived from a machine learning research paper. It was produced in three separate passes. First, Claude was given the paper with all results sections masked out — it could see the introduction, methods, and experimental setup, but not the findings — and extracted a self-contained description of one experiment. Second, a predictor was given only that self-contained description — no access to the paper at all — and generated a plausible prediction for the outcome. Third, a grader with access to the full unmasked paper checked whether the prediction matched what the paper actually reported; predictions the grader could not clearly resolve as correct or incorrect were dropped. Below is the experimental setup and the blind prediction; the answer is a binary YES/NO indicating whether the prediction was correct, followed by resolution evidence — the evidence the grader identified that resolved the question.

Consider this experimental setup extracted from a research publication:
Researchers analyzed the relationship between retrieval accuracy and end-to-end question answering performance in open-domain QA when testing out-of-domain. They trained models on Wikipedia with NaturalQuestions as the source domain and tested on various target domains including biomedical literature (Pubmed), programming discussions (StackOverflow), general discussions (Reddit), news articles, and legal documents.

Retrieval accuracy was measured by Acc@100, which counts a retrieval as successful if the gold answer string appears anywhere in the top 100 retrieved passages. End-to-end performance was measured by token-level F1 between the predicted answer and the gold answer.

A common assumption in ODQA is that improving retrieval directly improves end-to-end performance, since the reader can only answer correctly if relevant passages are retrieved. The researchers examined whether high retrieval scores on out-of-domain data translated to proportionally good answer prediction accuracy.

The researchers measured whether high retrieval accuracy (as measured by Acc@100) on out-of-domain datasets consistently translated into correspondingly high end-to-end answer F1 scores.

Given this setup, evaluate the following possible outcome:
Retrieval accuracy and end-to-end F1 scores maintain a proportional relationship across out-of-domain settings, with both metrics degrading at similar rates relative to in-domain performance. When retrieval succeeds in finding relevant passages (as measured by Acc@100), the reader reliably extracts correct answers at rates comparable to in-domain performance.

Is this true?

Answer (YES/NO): NO